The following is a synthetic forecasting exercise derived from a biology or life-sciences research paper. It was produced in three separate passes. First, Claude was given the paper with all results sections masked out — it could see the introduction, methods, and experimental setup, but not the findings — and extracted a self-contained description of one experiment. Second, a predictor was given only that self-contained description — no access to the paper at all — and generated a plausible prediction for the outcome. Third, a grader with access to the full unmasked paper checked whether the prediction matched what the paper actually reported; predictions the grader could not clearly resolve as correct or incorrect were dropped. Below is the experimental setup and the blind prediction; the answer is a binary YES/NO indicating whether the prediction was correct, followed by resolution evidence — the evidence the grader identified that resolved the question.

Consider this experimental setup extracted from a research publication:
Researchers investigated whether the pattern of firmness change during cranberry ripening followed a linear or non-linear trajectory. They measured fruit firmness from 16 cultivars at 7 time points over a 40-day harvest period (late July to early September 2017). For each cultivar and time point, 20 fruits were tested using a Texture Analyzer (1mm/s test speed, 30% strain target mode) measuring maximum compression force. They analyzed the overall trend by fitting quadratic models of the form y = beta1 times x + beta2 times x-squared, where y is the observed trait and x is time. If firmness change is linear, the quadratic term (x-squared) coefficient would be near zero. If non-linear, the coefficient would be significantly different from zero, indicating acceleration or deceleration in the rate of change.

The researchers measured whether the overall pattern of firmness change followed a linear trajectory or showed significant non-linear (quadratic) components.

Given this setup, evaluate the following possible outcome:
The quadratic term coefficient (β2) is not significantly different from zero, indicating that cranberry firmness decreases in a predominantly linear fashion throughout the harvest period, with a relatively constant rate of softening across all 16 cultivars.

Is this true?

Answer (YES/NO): NO